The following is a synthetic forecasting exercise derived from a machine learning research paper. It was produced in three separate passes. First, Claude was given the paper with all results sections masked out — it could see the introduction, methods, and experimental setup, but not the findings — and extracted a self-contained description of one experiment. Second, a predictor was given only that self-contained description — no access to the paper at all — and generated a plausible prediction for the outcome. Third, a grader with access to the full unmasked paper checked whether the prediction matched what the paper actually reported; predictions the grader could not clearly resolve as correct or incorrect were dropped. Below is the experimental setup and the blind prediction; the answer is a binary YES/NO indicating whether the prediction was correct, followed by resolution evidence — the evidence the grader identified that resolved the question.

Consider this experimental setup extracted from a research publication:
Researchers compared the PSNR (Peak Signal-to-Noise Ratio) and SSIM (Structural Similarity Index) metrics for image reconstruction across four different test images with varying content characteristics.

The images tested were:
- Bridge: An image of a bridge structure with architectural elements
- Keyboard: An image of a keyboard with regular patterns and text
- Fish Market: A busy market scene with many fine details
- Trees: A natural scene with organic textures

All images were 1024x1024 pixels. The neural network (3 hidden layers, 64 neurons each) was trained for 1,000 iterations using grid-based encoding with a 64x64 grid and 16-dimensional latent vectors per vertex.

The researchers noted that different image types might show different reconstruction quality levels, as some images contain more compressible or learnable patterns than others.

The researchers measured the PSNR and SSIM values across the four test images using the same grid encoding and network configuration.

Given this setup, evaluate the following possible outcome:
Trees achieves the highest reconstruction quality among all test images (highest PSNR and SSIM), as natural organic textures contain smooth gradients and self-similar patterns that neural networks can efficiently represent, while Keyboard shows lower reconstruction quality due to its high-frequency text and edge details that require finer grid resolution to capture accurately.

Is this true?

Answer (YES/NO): NO